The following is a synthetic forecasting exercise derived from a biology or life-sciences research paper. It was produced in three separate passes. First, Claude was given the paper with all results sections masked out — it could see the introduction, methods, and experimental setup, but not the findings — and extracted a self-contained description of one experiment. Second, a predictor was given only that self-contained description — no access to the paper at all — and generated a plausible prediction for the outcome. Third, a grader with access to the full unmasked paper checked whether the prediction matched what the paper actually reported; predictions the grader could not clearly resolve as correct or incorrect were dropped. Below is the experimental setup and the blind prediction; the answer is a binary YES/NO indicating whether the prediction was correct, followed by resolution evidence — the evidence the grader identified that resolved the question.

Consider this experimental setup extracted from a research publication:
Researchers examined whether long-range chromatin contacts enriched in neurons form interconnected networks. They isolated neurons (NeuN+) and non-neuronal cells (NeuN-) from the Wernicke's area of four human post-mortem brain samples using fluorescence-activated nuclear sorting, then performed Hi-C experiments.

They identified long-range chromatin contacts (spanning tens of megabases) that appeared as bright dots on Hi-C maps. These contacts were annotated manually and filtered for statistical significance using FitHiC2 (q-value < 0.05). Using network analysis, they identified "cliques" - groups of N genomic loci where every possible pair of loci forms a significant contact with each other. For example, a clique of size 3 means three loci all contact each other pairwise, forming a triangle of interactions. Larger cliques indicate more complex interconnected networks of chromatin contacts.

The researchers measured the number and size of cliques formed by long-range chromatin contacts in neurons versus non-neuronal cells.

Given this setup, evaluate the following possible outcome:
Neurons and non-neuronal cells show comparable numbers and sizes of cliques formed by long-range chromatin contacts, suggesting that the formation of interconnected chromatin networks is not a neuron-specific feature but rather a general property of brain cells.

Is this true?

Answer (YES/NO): NO